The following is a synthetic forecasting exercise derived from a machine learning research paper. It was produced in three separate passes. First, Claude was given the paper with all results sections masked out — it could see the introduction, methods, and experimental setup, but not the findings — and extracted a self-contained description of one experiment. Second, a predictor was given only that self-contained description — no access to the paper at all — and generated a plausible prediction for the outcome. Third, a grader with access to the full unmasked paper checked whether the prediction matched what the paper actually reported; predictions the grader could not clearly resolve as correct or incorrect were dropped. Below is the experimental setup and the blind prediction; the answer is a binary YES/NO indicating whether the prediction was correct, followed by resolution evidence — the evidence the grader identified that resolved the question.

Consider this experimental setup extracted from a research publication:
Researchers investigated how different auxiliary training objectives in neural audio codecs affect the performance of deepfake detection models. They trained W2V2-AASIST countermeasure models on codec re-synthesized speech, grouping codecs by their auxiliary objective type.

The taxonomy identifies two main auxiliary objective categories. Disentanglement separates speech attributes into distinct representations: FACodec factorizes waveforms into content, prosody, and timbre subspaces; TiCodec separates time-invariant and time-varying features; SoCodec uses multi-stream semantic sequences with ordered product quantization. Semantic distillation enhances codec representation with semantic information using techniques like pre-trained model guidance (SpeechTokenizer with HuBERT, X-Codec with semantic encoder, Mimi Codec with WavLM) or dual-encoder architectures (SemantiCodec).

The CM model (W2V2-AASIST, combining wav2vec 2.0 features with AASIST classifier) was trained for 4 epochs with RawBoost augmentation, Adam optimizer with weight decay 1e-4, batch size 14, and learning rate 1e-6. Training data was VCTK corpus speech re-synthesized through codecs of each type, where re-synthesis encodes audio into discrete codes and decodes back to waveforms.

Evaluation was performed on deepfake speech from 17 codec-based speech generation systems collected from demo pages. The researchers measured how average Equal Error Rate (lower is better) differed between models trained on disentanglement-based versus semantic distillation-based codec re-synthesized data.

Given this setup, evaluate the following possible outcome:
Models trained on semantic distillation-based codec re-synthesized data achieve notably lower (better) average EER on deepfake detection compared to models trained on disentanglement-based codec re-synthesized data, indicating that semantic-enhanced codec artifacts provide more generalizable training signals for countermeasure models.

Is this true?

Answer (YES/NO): NO